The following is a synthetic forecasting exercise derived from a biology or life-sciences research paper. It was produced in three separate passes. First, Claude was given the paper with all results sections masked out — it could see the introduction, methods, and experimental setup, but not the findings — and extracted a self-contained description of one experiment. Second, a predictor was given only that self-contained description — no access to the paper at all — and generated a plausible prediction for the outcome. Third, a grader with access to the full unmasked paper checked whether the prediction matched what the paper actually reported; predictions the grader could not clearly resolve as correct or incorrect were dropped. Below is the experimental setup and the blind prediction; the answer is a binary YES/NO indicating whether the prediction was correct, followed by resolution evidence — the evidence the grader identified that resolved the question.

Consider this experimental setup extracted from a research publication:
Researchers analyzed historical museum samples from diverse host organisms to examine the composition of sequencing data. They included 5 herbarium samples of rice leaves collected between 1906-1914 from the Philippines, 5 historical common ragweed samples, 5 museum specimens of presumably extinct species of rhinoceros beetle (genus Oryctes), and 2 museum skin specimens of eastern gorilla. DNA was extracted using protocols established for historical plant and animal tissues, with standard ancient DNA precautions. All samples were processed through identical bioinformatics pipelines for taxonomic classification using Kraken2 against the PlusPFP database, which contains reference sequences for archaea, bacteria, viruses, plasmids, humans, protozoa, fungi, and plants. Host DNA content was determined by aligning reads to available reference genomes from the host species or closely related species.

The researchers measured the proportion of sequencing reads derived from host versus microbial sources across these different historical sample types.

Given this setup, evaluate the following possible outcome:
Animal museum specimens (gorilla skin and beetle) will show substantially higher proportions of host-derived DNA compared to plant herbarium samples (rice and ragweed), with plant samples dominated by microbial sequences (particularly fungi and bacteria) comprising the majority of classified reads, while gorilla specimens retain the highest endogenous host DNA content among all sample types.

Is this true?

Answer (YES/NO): NO